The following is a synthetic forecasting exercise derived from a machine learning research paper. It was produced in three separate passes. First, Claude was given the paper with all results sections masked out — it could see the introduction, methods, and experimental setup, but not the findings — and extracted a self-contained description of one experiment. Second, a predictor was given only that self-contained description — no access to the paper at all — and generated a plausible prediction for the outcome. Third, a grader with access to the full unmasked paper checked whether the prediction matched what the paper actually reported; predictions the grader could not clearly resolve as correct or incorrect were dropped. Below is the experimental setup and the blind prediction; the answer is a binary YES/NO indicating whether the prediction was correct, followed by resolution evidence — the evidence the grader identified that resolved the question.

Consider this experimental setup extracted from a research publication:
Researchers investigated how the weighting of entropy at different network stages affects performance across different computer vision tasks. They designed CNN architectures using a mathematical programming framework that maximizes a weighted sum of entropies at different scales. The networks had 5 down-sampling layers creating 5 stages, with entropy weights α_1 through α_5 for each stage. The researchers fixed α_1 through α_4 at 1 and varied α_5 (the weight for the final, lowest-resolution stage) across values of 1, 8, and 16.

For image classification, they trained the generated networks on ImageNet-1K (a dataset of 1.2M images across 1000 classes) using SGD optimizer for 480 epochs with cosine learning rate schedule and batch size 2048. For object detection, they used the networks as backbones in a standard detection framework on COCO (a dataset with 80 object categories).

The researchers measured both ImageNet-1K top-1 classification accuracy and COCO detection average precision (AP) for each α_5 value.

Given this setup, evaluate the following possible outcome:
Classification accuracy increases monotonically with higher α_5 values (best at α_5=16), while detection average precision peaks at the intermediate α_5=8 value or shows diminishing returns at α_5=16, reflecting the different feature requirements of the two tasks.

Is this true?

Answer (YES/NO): NO